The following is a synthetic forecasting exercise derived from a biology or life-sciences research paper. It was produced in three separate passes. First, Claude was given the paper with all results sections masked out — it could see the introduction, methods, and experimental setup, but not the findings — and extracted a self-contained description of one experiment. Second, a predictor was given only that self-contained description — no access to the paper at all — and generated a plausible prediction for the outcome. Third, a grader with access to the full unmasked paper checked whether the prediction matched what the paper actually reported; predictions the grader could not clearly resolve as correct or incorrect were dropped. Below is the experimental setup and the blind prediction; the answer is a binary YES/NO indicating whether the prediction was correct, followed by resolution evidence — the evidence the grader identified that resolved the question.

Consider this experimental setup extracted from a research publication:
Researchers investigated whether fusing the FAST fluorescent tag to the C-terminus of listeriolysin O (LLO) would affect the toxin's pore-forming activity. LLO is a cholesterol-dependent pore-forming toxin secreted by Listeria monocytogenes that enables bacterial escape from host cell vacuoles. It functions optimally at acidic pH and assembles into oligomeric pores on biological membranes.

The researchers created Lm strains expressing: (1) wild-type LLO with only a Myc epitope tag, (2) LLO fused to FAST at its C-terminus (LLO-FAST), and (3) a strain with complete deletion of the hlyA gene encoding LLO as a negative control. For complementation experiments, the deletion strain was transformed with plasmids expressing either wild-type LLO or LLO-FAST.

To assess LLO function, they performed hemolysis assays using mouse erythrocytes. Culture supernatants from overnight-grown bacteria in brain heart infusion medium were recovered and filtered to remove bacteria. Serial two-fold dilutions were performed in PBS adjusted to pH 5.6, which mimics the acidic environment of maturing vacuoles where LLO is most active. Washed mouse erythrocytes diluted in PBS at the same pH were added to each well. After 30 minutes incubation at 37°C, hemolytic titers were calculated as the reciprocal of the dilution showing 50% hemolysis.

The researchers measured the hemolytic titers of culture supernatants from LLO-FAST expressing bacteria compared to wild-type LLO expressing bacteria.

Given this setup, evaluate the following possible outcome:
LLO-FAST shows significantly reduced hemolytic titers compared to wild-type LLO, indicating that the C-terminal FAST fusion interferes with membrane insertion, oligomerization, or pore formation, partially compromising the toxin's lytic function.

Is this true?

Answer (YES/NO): NO